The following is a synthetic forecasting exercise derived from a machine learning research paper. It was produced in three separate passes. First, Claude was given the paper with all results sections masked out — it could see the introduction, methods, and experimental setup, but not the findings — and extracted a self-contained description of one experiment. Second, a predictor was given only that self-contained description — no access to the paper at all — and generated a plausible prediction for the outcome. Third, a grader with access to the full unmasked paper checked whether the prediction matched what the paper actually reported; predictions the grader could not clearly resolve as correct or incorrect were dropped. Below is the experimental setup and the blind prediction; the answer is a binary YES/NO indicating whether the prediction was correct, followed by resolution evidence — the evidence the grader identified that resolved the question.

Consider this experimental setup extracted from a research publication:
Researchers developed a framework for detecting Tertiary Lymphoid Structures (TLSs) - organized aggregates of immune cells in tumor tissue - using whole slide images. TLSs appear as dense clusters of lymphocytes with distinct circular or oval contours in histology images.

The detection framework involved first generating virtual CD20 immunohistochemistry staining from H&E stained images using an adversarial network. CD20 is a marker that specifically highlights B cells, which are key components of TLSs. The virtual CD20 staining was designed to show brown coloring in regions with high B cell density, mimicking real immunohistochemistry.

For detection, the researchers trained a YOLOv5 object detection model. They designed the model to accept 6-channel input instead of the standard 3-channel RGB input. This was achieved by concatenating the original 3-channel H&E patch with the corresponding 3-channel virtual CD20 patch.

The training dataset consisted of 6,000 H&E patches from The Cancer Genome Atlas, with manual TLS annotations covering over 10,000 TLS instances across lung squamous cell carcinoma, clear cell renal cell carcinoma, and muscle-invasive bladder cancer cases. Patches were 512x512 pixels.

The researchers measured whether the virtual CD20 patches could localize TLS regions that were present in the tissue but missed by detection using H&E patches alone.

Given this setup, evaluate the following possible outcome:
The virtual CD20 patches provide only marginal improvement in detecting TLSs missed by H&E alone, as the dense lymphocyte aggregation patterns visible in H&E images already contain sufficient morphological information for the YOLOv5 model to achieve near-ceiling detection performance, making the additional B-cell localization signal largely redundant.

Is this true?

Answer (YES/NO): NO